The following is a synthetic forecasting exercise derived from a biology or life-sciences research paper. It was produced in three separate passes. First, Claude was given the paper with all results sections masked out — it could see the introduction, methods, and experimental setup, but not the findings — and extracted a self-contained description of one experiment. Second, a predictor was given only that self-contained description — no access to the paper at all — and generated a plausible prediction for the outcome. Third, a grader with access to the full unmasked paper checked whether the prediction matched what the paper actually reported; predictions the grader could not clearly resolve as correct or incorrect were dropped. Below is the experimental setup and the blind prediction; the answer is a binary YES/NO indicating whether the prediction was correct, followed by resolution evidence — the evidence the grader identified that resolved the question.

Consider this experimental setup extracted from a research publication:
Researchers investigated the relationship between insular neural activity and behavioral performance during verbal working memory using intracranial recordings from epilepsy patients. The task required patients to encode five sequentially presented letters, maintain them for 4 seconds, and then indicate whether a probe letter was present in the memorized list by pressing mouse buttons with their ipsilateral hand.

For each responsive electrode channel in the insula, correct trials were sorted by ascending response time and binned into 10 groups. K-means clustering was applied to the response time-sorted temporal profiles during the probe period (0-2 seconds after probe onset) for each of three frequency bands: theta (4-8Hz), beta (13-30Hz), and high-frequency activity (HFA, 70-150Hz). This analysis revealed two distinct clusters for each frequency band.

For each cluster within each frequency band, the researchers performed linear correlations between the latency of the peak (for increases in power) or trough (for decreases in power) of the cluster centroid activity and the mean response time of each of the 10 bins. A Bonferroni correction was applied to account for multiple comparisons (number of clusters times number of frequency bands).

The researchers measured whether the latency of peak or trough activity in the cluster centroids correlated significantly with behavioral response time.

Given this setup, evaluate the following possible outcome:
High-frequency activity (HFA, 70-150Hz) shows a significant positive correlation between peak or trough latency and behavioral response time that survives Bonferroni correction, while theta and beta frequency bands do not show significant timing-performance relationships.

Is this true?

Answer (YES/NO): NO